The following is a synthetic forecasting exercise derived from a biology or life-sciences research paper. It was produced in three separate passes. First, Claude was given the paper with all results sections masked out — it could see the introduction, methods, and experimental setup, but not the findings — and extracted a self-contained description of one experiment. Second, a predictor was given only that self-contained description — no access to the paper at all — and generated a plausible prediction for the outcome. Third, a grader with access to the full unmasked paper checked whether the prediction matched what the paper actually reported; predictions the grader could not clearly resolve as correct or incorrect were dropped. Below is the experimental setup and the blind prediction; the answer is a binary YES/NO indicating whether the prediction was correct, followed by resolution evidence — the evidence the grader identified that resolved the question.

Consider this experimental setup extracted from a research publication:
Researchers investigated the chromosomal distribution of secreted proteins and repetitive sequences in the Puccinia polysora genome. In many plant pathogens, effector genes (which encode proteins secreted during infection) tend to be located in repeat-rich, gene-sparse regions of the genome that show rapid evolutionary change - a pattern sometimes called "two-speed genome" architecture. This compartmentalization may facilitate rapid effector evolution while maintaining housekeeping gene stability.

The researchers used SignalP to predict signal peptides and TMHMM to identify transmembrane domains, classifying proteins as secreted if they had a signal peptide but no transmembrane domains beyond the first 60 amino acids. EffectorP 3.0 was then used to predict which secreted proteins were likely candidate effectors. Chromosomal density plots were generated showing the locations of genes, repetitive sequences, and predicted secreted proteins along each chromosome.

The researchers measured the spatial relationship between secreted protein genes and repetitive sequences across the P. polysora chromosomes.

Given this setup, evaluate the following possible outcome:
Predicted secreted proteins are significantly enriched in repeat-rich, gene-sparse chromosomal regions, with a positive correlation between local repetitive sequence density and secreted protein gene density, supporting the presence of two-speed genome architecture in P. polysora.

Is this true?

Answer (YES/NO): NO